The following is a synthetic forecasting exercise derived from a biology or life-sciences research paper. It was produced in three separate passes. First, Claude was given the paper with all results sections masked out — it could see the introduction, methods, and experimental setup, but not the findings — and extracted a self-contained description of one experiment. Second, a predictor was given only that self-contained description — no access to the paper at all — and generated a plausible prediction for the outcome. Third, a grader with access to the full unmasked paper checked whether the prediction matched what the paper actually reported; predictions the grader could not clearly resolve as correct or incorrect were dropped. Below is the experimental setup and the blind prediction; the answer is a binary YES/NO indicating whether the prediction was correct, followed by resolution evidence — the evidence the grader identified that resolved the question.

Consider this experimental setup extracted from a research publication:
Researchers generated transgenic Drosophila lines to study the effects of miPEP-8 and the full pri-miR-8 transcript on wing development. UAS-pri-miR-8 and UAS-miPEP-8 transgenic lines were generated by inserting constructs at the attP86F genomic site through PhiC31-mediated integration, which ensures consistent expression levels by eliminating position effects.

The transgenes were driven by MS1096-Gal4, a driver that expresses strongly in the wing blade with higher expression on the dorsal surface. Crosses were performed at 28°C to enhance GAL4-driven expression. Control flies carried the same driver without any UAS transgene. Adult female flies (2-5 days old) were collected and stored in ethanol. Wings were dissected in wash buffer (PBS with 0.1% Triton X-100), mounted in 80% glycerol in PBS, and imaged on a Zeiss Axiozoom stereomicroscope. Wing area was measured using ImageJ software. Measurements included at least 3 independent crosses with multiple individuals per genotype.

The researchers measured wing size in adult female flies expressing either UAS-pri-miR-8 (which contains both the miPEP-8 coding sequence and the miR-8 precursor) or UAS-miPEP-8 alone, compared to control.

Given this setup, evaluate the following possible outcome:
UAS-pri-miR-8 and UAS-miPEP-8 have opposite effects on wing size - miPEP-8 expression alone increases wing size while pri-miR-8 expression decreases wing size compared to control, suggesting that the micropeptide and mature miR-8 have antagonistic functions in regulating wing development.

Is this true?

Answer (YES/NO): NO